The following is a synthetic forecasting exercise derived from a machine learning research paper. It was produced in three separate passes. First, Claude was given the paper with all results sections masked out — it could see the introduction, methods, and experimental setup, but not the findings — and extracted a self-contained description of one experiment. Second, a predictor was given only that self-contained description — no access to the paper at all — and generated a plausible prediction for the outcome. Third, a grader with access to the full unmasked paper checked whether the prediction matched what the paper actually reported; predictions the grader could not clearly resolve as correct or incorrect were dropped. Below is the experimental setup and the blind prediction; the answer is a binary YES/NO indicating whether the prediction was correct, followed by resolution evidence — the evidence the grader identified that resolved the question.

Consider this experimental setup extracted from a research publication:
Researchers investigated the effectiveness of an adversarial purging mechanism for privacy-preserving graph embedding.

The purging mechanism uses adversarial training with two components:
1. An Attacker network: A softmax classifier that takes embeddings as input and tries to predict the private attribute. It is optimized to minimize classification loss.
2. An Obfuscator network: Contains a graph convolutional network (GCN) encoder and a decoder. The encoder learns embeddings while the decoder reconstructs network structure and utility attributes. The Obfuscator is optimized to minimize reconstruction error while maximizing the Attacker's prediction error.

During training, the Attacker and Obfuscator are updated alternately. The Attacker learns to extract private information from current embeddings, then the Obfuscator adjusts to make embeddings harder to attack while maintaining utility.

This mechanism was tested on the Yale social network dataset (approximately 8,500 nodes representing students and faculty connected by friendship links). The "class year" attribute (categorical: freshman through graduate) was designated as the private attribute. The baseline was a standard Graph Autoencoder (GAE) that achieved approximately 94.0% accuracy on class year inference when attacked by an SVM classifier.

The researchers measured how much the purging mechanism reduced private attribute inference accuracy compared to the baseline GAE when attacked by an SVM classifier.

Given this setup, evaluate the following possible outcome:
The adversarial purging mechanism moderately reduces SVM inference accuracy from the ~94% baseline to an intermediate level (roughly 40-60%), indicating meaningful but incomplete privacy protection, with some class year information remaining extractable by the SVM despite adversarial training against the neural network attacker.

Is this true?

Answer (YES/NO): NO